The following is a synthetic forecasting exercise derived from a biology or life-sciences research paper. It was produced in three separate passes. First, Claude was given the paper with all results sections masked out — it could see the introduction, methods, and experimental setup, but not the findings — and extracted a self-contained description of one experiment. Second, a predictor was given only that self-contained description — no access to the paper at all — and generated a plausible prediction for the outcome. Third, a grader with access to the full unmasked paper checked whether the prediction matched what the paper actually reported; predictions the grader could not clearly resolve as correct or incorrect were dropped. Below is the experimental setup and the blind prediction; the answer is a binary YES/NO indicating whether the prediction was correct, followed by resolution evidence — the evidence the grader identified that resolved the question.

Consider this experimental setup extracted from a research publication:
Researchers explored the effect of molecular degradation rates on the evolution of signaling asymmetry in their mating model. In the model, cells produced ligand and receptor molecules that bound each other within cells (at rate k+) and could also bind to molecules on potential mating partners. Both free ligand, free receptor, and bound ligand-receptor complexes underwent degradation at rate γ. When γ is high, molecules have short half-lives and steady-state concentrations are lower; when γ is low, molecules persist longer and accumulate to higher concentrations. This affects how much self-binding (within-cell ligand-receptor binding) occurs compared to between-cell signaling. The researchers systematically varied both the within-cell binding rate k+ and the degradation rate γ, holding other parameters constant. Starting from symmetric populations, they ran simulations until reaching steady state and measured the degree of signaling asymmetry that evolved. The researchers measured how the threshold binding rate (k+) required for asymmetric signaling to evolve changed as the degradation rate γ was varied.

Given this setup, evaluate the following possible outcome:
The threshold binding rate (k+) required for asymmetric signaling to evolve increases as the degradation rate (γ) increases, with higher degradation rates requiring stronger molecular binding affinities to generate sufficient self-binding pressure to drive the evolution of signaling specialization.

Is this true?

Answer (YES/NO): YES